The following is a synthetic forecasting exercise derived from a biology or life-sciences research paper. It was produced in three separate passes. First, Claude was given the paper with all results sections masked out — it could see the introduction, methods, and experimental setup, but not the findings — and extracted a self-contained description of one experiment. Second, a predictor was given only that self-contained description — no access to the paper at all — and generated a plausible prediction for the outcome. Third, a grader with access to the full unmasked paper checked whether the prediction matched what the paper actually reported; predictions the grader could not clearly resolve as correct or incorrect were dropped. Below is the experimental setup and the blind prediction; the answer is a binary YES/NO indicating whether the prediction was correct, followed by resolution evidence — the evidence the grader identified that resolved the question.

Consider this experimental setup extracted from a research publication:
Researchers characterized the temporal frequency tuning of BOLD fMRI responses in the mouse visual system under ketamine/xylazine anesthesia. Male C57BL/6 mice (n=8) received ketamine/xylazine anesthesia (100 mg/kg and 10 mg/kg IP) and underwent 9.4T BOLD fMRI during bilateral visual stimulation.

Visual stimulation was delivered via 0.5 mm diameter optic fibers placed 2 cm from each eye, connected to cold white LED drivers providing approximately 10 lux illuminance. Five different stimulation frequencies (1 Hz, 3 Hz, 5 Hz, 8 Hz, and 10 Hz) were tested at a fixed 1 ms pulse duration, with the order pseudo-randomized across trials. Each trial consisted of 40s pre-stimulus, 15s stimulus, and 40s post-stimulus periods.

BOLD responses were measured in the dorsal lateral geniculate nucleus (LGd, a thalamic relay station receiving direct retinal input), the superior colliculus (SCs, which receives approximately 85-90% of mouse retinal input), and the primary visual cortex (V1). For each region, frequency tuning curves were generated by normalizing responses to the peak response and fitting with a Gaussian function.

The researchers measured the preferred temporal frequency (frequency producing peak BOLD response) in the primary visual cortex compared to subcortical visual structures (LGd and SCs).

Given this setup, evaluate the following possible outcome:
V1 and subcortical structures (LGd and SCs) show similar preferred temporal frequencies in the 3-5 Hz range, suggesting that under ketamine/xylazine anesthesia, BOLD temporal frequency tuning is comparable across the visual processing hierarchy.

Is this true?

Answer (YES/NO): NO